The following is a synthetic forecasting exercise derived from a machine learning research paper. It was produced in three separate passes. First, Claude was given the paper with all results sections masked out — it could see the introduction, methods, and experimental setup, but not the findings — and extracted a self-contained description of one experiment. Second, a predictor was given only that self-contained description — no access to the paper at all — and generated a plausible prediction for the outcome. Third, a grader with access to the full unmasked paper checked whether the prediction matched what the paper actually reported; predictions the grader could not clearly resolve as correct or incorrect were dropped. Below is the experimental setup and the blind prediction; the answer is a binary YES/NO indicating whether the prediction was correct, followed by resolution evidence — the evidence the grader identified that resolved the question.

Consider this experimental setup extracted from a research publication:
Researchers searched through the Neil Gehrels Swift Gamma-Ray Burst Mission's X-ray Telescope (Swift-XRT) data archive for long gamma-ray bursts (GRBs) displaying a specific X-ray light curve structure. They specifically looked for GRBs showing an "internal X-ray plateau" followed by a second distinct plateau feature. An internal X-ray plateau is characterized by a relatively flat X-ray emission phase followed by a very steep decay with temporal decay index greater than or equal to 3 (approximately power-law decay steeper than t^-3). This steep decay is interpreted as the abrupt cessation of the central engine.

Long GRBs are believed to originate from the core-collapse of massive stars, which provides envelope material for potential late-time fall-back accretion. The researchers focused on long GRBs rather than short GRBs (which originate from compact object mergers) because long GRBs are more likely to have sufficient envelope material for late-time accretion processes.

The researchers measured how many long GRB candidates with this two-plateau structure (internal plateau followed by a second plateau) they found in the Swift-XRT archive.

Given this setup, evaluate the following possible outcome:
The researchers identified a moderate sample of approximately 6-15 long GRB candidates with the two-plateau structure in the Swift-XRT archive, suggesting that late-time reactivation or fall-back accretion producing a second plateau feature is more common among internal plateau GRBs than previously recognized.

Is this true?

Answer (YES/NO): NO